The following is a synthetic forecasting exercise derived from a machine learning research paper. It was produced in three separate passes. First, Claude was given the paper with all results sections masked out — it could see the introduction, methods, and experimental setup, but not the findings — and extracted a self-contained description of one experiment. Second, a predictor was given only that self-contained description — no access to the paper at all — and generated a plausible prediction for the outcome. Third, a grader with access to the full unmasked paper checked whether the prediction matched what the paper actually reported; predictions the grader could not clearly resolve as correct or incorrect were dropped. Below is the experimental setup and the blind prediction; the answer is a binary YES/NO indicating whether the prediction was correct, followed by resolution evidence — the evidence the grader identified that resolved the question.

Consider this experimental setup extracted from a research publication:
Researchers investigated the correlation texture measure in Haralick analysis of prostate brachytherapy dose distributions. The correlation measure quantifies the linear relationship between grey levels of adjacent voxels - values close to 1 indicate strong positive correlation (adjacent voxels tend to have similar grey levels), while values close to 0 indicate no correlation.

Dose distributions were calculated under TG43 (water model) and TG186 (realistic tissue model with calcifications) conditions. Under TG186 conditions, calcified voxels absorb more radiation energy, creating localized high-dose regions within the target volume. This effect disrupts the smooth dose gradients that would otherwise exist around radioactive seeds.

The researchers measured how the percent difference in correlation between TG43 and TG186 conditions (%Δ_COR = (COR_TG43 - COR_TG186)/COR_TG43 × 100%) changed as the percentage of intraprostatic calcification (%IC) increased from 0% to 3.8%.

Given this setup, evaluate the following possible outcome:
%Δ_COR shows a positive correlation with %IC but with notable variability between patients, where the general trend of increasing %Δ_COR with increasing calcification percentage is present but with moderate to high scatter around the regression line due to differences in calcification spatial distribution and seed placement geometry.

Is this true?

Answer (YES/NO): YES